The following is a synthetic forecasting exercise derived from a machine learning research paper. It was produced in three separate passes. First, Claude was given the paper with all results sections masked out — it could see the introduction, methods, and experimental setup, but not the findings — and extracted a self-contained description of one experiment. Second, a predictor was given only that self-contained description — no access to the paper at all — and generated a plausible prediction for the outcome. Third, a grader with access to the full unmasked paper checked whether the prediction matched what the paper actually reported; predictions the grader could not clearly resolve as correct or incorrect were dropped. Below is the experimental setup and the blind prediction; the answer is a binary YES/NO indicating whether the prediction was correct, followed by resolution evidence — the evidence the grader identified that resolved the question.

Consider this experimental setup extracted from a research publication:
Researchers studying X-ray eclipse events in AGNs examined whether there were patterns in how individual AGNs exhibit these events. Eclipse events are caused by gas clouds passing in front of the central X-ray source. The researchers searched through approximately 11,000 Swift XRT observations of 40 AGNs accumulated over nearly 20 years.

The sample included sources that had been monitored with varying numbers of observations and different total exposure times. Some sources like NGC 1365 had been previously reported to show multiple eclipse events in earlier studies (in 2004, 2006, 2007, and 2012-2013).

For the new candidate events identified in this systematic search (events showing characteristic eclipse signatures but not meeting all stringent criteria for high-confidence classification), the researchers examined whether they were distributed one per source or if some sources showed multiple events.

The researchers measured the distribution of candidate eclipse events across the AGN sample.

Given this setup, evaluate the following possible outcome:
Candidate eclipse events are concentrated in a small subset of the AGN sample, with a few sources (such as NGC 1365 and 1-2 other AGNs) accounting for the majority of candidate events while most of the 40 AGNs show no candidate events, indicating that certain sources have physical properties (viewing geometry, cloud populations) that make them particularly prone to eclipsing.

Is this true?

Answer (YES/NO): NO